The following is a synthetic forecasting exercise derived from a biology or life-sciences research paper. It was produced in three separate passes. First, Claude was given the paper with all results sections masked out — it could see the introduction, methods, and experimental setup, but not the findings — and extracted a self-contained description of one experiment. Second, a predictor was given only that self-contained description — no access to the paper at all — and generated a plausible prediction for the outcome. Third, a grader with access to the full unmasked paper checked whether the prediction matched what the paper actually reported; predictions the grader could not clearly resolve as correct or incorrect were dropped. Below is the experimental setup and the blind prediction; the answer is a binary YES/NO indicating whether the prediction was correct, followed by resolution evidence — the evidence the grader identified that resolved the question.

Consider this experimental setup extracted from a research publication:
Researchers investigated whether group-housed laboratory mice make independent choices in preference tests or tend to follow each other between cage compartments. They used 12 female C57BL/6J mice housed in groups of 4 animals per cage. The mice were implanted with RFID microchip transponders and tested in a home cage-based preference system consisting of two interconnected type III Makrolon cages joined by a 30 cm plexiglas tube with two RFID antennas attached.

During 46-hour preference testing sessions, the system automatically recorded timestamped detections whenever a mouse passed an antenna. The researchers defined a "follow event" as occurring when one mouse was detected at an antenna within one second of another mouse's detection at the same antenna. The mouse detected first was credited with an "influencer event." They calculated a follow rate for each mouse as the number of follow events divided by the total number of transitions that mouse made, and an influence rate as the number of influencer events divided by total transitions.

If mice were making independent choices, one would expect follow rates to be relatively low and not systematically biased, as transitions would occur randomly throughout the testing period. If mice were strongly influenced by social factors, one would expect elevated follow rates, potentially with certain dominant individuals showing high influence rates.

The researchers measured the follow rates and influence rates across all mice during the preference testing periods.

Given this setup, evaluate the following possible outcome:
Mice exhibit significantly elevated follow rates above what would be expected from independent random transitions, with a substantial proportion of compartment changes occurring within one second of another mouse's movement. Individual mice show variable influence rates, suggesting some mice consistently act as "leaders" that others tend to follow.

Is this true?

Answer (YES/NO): NO